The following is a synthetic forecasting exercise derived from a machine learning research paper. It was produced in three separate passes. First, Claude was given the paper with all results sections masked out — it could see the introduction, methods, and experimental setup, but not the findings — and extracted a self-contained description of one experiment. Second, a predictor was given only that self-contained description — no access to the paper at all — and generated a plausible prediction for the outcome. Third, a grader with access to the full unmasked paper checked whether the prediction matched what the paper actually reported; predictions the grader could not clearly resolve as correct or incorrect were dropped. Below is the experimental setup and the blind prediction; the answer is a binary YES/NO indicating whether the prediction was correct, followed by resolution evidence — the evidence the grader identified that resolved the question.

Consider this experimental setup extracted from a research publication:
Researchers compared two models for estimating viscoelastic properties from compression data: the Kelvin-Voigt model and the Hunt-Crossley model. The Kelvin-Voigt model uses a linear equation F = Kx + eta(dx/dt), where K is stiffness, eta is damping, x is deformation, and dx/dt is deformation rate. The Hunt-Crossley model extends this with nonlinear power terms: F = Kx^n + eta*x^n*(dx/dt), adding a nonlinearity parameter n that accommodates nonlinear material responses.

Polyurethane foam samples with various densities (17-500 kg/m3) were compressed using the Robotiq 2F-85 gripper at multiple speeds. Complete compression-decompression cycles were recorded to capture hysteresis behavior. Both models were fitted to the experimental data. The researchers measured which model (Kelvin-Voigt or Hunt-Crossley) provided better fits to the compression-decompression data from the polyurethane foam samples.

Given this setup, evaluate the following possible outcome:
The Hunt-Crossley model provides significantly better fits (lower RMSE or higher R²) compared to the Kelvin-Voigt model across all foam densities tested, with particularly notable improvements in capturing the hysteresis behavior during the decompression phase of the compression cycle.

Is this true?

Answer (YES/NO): NO